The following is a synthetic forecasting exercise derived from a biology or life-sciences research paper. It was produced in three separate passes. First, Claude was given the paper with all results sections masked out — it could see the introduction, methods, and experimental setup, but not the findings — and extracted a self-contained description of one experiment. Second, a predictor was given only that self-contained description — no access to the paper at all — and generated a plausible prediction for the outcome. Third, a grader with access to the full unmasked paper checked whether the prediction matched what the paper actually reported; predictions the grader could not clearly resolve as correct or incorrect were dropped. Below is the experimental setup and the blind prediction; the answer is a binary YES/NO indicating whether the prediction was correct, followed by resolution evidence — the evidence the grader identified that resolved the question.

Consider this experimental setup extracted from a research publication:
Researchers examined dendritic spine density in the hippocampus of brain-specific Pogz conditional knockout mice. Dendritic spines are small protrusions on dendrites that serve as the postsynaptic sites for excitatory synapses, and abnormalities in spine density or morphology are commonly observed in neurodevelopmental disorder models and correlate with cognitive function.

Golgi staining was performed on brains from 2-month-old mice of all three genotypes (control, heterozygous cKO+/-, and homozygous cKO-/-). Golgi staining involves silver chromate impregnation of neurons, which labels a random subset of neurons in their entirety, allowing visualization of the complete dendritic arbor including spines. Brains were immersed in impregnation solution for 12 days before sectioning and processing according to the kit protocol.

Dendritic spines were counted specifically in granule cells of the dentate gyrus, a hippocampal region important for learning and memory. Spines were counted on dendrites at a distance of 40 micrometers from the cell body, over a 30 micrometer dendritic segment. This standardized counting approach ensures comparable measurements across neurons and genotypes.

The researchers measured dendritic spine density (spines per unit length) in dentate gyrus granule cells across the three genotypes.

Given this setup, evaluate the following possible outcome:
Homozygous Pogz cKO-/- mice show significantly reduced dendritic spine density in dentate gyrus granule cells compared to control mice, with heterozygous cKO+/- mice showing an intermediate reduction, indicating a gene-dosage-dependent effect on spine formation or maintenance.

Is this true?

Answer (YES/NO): NO